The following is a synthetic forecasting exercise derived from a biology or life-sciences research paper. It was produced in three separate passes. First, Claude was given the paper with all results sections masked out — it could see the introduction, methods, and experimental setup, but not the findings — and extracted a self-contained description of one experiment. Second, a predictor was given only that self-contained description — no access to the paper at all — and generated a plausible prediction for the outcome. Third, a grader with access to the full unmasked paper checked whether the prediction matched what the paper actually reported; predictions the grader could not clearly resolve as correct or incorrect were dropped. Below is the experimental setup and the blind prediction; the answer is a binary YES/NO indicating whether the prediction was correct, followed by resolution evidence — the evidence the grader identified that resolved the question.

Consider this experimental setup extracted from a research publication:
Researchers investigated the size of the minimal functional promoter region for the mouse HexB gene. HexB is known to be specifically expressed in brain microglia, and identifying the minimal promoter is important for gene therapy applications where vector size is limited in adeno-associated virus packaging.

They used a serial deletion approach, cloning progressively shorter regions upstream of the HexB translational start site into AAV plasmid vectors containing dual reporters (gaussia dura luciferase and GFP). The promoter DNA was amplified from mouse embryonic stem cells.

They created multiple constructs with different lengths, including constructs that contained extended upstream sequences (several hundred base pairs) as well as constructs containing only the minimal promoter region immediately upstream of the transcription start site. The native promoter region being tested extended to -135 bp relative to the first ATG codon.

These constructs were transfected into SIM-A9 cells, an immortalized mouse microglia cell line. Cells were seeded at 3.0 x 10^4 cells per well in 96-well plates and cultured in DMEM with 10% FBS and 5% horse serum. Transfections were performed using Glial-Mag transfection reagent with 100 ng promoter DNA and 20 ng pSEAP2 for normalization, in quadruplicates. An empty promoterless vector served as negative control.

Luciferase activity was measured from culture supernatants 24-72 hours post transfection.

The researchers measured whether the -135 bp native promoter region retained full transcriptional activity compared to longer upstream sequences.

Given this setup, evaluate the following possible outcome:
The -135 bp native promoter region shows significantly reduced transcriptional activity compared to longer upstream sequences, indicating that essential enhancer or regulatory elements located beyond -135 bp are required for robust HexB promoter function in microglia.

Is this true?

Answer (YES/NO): YES